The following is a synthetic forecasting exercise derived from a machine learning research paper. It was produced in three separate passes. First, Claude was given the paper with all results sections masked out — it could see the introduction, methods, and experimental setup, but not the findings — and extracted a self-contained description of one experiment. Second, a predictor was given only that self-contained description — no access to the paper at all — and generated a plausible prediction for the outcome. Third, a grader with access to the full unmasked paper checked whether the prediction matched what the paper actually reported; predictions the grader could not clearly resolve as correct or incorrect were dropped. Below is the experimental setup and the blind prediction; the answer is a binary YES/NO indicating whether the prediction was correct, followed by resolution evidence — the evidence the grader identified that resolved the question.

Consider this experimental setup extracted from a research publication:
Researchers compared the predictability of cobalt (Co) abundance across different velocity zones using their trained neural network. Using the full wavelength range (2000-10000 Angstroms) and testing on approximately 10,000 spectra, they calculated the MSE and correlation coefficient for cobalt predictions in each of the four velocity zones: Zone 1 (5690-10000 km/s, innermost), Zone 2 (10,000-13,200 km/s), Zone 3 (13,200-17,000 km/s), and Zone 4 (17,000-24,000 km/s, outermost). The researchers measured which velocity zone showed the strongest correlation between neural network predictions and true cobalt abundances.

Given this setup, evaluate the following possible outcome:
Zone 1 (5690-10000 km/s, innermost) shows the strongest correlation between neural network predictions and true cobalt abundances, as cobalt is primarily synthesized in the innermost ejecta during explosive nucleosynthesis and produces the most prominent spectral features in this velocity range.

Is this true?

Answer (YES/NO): YES